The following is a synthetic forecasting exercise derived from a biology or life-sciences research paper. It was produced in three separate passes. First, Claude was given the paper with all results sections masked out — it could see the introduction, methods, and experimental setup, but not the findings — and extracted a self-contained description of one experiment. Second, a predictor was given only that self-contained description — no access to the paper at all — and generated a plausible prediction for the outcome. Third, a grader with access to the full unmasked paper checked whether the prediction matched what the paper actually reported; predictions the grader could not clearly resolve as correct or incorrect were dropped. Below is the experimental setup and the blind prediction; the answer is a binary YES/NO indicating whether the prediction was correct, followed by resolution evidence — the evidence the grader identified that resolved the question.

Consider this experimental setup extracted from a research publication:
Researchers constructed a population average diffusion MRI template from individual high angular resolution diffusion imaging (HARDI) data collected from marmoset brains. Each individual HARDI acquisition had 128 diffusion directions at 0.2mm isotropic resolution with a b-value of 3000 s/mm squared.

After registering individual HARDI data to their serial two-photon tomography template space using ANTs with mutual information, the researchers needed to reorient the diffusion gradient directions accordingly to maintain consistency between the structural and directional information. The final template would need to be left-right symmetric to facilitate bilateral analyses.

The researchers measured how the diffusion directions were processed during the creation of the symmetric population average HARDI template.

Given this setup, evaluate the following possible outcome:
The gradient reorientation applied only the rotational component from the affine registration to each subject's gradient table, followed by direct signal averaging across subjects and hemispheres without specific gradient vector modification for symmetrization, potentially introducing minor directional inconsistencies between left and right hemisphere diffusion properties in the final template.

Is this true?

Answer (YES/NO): NO